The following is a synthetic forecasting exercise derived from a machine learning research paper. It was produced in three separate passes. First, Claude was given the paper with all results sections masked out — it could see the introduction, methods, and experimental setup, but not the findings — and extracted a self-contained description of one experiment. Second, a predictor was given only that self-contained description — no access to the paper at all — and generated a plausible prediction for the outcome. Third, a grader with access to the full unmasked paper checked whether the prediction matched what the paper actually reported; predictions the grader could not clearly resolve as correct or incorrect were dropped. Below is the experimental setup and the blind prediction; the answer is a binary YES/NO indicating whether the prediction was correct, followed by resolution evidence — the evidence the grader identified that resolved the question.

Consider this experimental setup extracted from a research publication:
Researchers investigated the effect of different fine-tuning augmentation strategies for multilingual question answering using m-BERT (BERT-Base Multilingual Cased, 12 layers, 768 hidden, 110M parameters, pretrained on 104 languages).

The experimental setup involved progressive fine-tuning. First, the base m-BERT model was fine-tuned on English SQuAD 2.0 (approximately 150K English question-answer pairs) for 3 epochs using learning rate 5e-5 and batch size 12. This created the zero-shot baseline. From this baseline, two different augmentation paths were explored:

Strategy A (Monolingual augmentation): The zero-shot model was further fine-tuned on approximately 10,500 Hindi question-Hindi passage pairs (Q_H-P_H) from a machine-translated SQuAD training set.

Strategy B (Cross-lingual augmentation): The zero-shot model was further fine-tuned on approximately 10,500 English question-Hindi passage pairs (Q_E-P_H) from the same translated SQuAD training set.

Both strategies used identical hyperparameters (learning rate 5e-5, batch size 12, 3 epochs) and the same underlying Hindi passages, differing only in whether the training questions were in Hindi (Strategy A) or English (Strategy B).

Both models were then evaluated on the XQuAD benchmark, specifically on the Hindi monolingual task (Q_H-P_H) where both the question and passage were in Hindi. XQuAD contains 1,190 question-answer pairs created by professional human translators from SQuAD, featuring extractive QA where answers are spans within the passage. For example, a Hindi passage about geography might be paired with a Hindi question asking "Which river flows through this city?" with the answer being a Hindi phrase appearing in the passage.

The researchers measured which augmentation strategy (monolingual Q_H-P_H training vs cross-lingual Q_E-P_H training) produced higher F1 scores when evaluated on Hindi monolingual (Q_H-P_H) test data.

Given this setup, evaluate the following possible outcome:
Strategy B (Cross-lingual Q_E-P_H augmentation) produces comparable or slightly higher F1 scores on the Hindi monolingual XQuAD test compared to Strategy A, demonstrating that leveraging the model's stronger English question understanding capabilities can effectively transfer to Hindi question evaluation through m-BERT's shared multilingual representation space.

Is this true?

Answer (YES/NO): NO